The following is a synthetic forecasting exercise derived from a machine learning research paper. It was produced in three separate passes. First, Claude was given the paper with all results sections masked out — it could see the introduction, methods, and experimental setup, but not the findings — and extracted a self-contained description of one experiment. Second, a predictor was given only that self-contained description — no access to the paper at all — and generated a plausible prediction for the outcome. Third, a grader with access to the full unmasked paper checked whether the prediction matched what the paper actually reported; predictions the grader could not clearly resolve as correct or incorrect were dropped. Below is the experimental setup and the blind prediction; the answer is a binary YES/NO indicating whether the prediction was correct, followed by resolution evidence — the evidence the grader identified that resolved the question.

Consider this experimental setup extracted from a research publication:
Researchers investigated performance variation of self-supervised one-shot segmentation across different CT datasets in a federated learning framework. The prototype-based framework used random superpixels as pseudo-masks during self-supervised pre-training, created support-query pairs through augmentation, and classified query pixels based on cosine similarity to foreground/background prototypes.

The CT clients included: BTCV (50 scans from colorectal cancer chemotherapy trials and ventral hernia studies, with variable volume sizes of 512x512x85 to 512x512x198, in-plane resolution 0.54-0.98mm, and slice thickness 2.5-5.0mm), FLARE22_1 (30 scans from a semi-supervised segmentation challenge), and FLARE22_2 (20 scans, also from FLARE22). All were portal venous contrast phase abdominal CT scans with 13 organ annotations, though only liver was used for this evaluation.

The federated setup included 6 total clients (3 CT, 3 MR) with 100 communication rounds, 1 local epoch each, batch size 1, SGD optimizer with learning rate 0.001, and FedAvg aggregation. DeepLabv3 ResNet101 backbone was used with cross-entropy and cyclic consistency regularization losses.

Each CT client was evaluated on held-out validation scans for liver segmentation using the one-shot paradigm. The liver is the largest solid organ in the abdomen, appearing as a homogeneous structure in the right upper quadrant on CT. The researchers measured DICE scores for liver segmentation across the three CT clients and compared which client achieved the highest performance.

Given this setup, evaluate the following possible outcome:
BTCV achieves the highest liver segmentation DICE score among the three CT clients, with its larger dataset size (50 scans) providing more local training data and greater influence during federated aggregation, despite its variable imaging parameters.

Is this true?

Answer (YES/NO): NO